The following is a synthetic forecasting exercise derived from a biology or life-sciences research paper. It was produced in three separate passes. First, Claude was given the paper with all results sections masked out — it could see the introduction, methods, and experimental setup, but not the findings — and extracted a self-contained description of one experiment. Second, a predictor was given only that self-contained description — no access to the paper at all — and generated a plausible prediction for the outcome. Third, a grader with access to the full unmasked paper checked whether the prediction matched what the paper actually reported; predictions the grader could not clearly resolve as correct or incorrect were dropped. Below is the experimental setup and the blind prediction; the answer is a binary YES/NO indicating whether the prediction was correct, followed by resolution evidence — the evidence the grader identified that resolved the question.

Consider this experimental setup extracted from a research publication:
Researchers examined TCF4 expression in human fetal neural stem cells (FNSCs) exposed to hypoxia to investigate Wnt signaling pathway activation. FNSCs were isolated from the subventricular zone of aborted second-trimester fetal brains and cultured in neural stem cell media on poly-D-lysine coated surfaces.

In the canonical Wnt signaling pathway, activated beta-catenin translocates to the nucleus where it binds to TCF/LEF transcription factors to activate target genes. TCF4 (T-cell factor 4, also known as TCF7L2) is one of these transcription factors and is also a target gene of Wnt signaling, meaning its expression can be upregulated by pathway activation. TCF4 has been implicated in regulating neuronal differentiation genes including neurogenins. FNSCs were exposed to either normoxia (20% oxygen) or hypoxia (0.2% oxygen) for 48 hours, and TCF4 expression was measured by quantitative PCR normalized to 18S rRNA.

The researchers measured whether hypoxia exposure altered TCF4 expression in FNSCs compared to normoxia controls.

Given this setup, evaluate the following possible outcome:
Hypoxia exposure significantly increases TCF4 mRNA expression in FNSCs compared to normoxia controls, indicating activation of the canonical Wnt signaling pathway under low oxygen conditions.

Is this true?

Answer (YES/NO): YES